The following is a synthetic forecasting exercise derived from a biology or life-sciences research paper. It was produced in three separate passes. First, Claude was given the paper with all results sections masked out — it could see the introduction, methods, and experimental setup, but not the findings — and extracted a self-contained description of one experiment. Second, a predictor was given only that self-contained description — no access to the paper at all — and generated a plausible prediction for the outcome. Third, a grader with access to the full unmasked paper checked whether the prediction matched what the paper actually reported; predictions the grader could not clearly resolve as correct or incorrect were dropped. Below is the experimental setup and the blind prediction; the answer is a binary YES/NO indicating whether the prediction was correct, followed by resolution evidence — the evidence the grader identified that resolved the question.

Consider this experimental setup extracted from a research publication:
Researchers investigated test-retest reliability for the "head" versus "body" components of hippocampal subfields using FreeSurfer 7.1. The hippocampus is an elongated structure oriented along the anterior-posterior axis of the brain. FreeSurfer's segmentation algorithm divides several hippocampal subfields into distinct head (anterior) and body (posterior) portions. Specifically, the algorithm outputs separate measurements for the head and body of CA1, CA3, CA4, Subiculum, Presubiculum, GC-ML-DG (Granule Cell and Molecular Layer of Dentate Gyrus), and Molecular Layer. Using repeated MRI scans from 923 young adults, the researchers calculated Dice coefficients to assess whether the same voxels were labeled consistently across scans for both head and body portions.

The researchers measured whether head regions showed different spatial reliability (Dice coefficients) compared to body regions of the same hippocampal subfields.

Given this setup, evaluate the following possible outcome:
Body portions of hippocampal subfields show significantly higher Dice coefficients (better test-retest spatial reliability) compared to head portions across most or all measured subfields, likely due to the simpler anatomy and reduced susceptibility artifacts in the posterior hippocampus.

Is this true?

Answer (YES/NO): NO